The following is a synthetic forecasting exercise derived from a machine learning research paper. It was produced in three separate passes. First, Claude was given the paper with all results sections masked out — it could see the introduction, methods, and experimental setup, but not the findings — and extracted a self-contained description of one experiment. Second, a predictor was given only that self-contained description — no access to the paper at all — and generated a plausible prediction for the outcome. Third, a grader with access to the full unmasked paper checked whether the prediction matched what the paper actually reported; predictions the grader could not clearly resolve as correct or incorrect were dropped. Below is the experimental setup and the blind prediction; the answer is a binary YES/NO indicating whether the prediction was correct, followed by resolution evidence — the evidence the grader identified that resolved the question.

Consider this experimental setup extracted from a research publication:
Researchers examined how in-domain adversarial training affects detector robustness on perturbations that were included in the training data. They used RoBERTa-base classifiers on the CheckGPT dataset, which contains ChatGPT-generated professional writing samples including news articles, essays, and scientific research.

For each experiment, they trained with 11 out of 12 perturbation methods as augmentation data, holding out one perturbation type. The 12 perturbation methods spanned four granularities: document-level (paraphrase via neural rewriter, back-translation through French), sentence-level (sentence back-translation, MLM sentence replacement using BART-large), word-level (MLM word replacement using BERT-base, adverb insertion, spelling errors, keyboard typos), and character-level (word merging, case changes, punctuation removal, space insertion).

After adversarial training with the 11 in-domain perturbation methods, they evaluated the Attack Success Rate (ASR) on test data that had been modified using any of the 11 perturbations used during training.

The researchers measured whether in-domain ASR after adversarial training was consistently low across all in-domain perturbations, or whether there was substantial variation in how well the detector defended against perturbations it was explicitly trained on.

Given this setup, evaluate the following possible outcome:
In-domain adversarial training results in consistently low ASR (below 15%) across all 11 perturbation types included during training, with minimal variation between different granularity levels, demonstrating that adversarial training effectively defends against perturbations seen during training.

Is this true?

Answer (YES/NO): YES